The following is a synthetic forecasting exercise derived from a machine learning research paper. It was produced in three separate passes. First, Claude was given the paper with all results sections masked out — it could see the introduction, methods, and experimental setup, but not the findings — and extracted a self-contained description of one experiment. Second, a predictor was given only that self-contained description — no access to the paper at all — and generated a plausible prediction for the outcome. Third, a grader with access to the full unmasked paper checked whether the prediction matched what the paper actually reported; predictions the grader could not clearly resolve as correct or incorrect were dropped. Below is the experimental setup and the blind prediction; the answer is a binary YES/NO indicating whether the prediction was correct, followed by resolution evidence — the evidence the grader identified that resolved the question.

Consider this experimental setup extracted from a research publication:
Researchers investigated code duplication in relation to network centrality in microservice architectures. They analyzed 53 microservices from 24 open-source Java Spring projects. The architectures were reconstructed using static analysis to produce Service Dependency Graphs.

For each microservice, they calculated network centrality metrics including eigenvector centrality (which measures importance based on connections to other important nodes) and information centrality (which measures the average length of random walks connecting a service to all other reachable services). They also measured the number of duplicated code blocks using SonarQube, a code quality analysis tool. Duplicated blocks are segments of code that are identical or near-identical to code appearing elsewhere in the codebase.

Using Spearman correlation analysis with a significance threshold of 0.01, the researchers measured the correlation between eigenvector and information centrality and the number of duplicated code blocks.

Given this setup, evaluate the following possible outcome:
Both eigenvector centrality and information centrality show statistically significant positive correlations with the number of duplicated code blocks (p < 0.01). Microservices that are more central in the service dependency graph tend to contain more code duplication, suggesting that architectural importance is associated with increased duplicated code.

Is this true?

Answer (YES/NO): NO